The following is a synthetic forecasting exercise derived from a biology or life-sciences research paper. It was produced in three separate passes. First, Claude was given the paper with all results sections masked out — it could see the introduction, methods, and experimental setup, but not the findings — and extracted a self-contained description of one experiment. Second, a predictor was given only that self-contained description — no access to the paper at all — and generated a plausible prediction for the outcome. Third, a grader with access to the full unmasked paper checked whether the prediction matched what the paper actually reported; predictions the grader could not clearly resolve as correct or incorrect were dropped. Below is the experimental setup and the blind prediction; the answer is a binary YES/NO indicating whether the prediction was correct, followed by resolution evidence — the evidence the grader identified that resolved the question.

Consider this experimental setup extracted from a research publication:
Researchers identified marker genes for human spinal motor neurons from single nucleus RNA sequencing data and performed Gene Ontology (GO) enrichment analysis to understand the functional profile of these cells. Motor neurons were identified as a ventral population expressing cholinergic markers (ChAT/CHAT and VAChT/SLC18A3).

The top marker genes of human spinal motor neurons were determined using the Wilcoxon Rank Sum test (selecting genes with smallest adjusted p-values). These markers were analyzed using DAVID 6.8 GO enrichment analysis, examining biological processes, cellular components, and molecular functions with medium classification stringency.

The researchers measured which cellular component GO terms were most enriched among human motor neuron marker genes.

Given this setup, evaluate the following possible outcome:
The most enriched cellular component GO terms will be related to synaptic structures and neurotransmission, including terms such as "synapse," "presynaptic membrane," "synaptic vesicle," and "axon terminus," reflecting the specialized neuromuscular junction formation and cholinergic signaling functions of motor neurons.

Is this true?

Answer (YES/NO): NO